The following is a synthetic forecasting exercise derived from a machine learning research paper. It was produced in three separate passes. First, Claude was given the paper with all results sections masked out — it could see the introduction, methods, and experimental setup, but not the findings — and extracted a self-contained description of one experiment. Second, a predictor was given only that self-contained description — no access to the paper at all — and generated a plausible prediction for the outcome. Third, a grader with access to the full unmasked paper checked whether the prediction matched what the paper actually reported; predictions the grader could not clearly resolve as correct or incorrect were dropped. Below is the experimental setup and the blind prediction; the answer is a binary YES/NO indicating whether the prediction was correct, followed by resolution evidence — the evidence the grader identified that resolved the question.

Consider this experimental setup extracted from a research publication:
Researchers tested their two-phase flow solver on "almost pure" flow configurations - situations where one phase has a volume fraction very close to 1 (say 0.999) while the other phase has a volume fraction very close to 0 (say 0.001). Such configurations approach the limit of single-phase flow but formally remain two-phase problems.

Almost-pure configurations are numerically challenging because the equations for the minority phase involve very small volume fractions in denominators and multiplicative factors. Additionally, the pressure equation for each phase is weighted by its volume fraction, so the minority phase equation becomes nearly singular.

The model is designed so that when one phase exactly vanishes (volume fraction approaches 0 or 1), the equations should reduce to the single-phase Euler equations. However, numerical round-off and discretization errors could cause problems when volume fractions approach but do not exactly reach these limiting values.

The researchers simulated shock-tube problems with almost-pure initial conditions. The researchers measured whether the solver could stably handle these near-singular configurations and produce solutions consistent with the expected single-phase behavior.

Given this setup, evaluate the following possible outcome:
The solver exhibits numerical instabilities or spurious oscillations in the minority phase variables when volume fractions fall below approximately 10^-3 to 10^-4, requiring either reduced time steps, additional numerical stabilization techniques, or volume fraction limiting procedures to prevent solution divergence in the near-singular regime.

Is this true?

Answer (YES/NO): NO